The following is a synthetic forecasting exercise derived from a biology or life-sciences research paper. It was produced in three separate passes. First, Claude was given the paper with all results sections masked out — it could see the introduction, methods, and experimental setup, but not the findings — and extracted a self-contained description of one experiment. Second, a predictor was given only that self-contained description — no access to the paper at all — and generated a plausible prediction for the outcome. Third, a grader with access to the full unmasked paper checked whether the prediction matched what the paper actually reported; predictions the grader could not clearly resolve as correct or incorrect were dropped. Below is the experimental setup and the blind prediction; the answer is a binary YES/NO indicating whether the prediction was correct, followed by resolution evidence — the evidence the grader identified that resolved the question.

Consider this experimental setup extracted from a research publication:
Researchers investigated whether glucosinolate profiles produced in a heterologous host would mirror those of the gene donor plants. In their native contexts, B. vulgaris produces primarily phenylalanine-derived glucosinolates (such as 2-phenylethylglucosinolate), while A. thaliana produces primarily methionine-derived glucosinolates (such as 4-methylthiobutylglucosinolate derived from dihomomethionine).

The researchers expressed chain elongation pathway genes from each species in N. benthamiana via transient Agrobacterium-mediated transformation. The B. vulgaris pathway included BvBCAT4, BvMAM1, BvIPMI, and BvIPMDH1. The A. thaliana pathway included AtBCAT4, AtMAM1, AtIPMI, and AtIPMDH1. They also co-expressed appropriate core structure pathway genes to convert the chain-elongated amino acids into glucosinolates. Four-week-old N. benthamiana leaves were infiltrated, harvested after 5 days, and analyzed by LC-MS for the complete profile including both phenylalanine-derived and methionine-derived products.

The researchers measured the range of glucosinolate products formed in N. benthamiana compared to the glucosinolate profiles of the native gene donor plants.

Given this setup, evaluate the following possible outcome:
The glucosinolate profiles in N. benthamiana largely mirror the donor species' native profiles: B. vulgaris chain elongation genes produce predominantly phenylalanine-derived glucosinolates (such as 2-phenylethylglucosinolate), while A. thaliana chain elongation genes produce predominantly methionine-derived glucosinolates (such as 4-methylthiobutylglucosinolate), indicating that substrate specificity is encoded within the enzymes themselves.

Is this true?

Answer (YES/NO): NO